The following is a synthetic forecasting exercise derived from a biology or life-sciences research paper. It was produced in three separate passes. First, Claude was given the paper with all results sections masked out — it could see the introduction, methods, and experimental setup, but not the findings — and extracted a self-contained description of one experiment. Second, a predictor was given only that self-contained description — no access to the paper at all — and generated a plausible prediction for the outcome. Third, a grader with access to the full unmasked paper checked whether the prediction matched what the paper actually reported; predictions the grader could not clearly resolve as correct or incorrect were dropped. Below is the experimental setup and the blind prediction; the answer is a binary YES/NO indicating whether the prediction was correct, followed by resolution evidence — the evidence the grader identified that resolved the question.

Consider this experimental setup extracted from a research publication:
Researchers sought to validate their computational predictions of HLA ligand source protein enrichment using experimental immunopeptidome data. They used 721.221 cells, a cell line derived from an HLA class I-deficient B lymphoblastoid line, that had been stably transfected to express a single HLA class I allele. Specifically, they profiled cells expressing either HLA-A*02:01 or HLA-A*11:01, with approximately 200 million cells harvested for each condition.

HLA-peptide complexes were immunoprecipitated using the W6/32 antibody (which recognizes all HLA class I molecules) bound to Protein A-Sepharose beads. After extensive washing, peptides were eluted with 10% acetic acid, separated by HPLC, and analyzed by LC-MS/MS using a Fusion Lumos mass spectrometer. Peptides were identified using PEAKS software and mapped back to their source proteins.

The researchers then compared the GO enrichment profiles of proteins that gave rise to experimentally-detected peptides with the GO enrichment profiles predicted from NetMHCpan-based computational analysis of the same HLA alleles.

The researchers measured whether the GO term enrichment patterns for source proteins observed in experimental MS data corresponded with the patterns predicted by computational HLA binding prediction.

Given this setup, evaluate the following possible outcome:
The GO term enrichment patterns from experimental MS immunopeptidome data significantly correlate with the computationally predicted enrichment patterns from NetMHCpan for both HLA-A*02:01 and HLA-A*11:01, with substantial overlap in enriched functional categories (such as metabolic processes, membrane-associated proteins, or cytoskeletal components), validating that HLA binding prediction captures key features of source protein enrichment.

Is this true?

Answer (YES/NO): YES